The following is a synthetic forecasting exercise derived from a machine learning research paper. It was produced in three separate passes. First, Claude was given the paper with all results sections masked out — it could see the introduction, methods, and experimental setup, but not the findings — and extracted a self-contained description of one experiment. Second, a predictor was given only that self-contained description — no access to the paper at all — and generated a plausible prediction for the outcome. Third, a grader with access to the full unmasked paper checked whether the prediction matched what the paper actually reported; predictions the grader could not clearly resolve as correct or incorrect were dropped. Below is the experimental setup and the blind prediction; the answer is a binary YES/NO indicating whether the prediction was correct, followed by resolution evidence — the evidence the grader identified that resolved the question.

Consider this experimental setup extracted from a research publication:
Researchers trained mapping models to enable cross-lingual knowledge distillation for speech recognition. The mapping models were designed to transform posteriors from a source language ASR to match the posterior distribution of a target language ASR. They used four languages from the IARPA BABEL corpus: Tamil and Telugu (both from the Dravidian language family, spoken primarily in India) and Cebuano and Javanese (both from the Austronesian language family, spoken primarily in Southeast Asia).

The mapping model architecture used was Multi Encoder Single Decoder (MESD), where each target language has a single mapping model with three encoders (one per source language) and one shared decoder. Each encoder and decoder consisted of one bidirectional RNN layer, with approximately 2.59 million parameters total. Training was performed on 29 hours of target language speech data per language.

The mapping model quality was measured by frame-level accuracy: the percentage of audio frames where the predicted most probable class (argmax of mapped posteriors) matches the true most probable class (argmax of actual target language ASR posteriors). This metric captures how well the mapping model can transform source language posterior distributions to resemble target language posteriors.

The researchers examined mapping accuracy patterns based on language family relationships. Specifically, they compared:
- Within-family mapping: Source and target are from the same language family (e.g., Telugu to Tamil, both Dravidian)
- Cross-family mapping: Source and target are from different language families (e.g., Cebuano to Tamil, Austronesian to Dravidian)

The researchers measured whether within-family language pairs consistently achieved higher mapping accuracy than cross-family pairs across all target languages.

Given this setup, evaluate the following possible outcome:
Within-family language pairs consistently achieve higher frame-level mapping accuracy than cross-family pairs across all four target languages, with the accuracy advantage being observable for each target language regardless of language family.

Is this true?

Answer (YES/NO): YES